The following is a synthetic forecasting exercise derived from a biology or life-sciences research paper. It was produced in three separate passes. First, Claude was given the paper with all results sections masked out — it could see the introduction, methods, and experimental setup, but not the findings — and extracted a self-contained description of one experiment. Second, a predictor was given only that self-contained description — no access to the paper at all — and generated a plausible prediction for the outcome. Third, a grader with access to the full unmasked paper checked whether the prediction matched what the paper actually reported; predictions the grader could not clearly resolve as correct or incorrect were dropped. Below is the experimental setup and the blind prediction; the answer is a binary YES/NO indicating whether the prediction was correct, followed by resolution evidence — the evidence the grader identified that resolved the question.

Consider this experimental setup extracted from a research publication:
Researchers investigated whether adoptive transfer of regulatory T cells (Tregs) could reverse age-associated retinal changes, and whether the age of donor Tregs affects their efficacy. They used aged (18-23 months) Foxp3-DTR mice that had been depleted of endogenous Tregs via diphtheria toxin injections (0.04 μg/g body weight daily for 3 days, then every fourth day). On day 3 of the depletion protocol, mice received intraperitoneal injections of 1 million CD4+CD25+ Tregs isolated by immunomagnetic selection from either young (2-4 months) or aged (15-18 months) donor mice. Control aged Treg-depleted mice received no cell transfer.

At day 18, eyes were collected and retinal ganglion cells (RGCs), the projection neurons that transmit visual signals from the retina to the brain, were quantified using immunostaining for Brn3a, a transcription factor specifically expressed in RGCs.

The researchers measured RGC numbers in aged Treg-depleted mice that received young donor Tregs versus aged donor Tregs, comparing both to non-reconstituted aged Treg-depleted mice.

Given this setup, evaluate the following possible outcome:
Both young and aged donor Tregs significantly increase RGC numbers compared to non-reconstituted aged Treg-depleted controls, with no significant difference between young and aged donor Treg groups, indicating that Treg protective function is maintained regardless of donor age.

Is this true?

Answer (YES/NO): NO